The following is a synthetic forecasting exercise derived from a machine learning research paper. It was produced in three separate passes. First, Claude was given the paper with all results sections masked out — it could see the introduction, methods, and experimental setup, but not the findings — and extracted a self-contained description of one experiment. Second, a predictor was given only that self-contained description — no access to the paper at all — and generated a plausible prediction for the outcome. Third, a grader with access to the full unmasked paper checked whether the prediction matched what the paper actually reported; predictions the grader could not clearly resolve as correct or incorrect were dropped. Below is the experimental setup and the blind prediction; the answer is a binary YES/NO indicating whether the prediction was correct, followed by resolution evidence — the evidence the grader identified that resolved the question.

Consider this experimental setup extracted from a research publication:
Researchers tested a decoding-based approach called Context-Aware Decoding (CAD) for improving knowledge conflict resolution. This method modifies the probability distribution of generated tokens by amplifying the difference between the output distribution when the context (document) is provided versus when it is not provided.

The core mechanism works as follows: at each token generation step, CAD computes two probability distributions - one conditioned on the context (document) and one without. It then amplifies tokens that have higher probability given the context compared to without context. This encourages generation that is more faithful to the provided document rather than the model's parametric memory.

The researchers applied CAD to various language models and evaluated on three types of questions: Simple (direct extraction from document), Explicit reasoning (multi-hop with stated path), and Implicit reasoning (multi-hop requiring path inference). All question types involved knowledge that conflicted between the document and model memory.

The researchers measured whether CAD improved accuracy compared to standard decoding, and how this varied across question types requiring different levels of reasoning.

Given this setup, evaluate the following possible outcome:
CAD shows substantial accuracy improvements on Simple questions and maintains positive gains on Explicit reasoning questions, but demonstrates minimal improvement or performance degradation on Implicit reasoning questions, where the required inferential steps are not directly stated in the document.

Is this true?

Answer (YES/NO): NO